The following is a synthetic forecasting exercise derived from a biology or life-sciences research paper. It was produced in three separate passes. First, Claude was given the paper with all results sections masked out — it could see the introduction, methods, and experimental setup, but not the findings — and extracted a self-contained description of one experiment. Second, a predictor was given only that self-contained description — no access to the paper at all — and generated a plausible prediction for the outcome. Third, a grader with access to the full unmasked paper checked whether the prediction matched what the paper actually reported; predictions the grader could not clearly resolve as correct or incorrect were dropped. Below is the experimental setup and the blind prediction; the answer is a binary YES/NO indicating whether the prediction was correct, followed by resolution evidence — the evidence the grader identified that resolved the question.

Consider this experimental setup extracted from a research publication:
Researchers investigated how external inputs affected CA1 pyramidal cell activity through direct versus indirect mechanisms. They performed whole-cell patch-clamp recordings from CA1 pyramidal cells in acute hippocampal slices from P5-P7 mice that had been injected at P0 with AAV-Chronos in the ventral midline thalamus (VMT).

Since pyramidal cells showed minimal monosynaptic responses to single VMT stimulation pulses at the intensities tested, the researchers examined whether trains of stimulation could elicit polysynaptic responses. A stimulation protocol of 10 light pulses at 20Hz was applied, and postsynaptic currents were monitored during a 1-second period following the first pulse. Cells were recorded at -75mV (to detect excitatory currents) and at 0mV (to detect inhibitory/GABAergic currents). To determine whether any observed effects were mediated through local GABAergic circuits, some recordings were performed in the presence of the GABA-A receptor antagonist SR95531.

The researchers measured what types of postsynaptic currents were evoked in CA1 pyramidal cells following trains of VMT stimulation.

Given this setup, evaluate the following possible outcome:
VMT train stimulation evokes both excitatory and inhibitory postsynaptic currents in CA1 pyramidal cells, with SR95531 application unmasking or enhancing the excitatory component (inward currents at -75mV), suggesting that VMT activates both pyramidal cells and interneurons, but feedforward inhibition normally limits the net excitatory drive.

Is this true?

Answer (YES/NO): NO